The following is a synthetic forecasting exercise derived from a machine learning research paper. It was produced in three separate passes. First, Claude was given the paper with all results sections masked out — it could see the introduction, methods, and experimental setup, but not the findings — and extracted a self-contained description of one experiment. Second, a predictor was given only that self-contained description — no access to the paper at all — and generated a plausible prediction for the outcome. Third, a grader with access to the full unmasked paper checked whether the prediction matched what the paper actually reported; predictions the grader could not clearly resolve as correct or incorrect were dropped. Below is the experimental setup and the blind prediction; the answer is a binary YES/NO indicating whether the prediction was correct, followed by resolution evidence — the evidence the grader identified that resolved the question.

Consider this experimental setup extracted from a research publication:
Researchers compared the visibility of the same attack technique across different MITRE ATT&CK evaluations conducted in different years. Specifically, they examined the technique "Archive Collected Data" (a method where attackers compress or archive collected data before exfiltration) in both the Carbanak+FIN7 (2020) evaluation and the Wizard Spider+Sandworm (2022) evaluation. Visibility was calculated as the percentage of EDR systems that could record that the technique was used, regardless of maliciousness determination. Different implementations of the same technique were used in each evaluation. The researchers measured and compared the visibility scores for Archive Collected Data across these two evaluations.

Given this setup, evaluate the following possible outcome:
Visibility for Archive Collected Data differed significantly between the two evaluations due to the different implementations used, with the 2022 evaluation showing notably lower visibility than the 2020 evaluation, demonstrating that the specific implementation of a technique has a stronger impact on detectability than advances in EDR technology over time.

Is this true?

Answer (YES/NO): YES